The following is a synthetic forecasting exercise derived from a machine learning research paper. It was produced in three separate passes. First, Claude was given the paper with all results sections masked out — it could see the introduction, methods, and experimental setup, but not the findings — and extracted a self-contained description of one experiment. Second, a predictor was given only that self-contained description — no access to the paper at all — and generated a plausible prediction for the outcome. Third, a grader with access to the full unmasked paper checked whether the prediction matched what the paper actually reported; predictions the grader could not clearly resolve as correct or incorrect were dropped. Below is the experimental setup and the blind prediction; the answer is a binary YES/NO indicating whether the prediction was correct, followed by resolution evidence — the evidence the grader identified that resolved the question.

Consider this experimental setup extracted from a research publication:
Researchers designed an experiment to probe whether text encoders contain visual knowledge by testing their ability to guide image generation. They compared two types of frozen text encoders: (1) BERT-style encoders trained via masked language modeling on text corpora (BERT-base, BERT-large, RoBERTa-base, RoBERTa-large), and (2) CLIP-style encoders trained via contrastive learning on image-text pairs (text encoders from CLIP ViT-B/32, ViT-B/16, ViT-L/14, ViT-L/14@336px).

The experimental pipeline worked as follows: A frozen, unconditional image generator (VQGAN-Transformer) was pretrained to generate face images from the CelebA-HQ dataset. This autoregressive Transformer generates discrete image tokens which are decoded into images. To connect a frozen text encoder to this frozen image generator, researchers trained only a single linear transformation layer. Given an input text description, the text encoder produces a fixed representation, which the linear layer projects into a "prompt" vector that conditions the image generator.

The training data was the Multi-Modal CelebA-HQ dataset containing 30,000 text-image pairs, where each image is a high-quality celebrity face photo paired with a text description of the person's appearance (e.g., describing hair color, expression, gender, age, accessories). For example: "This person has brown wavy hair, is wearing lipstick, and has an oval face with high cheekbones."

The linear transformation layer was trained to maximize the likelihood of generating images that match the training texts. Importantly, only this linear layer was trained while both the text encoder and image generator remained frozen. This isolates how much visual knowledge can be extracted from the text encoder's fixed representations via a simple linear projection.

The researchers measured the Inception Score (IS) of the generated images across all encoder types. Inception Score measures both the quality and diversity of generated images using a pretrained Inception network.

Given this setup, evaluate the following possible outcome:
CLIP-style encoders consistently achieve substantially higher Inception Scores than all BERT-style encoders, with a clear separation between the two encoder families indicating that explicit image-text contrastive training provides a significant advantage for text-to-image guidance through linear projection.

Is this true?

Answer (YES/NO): NO